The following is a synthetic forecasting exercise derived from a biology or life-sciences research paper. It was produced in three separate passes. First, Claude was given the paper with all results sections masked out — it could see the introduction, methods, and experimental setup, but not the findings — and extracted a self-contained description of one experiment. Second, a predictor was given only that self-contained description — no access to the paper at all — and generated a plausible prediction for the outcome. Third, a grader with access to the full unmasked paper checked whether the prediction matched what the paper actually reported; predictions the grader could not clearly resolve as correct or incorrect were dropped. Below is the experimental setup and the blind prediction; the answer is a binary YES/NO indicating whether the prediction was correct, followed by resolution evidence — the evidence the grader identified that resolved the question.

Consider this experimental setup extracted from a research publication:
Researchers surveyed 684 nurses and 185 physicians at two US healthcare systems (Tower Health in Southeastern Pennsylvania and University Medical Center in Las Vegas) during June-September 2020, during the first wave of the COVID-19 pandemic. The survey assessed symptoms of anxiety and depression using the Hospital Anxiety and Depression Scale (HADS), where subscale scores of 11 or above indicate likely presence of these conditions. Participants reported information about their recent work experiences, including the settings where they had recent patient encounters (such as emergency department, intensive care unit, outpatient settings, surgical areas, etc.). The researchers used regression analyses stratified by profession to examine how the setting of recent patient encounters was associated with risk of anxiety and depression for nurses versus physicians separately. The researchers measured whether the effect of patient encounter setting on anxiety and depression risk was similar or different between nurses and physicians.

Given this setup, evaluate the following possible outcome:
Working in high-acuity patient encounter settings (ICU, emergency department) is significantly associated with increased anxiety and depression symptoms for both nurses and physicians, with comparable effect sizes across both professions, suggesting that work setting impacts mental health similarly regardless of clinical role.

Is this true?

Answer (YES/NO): NO